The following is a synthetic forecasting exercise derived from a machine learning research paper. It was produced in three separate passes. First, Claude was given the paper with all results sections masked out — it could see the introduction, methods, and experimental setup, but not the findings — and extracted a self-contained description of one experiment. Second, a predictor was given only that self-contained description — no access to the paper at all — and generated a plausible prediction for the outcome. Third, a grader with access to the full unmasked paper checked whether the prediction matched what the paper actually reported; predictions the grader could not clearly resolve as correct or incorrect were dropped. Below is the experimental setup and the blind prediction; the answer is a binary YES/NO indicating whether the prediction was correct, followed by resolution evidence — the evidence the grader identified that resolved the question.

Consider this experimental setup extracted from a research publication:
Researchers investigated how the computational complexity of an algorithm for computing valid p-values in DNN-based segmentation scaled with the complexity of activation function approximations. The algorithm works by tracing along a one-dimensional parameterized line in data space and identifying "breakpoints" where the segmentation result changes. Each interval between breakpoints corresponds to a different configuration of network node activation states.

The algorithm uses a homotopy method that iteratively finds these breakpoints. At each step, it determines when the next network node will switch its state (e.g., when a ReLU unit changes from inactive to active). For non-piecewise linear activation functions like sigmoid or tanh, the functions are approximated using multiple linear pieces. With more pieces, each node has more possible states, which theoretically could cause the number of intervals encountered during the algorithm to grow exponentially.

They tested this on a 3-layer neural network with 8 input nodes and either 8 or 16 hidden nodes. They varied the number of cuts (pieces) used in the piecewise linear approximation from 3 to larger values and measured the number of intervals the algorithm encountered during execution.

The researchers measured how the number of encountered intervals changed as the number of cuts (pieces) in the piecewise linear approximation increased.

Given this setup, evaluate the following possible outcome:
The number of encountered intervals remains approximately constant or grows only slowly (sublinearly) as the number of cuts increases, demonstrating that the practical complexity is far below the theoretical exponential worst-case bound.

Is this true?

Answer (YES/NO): NO